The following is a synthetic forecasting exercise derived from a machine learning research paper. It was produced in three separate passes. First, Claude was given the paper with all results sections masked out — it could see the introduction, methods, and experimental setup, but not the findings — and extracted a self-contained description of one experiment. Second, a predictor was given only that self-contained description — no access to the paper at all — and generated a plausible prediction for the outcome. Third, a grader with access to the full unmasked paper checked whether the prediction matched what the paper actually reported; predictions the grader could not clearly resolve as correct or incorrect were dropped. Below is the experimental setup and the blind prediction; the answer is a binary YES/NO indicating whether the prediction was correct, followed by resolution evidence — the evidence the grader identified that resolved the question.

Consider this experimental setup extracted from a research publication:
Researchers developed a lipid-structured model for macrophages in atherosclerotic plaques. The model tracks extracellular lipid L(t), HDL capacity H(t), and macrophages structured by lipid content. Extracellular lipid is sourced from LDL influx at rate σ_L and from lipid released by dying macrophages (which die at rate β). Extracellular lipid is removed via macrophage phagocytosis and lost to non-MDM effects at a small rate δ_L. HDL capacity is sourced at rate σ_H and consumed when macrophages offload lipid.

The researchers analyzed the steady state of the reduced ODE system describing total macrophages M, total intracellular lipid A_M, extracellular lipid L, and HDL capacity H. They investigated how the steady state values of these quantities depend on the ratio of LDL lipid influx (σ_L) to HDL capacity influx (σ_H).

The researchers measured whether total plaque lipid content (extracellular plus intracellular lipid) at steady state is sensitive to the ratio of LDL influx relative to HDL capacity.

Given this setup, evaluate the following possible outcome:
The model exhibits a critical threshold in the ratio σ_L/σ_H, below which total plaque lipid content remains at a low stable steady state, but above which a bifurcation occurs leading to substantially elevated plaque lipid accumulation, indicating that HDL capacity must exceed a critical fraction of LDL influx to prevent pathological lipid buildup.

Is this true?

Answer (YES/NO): NO